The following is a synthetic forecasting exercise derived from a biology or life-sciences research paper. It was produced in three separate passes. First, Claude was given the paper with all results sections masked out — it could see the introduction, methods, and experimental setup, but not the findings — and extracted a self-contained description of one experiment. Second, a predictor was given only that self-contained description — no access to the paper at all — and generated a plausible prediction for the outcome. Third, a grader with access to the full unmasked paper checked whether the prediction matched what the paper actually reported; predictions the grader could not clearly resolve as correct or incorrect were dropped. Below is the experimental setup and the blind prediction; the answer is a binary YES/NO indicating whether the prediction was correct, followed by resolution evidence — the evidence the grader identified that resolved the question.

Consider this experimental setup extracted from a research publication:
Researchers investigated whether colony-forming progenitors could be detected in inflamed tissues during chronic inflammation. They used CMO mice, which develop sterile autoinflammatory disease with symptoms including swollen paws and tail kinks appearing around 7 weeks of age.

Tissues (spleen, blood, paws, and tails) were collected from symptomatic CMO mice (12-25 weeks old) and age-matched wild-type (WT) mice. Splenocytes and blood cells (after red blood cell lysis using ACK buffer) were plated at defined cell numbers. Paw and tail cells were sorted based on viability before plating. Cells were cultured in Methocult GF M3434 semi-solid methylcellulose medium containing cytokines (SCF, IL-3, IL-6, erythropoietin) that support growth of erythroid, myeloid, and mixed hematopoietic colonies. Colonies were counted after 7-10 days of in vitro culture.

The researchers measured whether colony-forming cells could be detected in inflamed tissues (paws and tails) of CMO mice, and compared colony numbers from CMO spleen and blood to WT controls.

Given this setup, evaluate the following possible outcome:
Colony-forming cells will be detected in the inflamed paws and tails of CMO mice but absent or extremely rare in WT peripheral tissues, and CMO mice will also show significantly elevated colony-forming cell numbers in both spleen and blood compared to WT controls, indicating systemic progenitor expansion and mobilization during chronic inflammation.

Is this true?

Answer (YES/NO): YES